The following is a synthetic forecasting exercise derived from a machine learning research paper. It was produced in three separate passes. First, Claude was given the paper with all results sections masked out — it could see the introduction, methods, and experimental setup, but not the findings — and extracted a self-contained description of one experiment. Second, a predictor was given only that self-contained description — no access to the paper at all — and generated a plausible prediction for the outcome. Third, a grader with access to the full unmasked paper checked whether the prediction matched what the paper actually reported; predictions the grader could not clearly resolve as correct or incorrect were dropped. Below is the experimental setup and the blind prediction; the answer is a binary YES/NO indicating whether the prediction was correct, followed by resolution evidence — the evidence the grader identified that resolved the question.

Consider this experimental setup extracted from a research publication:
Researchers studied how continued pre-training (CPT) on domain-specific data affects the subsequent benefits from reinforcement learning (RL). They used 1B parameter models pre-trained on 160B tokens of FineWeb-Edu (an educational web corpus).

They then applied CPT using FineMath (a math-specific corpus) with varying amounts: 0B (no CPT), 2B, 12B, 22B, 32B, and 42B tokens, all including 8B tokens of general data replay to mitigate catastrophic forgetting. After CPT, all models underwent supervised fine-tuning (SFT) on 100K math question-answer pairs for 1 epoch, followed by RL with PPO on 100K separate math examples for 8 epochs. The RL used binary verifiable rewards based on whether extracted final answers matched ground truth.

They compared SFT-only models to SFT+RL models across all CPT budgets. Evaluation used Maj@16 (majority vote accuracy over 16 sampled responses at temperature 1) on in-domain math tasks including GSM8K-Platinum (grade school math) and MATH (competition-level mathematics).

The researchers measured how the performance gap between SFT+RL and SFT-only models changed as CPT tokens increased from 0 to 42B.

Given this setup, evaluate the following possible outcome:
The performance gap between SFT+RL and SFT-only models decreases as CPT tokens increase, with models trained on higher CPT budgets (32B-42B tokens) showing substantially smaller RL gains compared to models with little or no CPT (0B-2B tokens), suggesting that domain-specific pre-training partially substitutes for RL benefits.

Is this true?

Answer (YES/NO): NO